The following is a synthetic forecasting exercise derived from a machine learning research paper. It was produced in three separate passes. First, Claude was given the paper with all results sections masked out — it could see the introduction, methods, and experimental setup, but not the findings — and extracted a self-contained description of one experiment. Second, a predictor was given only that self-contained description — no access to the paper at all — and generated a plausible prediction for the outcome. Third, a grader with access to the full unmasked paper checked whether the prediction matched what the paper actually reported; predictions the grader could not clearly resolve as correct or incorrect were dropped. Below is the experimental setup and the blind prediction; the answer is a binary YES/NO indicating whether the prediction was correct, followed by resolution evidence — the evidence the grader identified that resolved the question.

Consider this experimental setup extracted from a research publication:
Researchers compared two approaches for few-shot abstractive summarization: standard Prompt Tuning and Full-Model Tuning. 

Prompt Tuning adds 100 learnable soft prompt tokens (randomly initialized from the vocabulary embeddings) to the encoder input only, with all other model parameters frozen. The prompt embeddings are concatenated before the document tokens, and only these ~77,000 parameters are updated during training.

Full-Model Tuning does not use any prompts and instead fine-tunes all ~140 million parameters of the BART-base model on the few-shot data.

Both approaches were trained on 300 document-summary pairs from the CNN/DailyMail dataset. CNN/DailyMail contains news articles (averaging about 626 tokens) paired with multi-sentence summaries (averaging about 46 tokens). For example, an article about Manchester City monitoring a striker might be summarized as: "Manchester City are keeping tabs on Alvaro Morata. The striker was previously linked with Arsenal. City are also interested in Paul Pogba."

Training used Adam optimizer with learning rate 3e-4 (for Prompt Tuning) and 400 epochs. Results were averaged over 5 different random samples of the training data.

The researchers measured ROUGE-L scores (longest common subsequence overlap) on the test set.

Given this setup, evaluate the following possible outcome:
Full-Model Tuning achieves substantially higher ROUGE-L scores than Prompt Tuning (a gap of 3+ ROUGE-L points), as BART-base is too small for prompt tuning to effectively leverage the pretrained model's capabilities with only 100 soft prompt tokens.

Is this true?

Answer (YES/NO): YES